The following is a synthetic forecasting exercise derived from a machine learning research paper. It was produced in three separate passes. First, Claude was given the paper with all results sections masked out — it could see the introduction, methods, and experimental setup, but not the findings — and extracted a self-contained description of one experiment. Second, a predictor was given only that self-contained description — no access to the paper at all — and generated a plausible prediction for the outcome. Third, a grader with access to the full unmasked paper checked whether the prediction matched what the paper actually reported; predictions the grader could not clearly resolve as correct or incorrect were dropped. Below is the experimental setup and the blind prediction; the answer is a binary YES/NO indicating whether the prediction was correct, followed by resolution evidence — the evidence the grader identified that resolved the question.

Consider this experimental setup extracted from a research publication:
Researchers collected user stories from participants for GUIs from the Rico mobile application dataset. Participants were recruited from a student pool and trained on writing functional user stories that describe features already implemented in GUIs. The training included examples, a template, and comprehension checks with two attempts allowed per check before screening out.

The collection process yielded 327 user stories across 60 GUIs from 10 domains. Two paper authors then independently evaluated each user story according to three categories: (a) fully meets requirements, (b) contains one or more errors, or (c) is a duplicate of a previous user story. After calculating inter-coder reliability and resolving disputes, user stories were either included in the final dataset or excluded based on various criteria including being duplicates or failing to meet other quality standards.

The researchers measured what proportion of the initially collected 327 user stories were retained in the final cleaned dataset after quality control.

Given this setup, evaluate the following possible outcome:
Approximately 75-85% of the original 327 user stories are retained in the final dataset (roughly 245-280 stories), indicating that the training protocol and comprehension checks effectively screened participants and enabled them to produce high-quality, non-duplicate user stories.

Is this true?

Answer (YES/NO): NO